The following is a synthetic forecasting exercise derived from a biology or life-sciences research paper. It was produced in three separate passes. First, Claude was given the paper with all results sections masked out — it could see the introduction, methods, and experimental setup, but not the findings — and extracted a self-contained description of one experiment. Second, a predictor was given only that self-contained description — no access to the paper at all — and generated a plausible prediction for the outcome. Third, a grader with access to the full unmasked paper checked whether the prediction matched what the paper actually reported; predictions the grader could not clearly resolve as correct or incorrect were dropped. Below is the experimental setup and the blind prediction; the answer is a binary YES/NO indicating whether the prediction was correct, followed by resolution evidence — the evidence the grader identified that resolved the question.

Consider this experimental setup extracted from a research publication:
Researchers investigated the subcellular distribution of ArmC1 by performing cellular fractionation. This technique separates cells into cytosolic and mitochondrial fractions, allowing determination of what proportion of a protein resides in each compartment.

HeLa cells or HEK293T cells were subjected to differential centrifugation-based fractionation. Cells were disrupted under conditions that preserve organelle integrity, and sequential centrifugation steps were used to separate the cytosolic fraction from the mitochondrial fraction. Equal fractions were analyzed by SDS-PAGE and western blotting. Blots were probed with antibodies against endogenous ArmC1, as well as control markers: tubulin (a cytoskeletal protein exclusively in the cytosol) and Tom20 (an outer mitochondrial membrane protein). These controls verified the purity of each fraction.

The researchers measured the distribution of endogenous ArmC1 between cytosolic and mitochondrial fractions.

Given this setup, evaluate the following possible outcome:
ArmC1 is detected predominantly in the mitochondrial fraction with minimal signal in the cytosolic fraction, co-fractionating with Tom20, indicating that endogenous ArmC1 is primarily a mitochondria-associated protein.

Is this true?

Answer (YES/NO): NO